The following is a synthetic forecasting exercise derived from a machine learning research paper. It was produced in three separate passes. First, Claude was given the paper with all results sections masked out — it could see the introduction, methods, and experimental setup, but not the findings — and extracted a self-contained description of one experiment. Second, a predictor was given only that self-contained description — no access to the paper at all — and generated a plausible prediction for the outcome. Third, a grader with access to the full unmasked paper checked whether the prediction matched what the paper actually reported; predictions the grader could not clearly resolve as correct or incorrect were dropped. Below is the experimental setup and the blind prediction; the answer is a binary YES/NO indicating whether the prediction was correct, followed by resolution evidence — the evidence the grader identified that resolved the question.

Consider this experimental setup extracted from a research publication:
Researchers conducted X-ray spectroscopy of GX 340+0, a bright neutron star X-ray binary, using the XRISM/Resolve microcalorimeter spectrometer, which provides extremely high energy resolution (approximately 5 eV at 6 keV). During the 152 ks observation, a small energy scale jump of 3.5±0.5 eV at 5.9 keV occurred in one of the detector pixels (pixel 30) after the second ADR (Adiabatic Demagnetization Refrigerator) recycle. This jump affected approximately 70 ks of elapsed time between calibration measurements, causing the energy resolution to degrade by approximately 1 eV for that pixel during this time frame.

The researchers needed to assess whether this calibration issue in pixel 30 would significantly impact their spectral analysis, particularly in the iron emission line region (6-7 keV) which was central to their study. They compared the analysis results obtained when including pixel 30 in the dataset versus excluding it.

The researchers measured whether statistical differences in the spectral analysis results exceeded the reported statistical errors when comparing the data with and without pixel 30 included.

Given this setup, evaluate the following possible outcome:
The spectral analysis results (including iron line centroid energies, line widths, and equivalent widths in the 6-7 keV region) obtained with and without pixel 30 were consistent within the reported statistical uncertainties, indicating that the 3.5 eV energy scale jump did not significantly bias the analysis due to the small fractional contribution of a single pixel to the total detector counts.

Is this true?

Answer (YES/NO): YES